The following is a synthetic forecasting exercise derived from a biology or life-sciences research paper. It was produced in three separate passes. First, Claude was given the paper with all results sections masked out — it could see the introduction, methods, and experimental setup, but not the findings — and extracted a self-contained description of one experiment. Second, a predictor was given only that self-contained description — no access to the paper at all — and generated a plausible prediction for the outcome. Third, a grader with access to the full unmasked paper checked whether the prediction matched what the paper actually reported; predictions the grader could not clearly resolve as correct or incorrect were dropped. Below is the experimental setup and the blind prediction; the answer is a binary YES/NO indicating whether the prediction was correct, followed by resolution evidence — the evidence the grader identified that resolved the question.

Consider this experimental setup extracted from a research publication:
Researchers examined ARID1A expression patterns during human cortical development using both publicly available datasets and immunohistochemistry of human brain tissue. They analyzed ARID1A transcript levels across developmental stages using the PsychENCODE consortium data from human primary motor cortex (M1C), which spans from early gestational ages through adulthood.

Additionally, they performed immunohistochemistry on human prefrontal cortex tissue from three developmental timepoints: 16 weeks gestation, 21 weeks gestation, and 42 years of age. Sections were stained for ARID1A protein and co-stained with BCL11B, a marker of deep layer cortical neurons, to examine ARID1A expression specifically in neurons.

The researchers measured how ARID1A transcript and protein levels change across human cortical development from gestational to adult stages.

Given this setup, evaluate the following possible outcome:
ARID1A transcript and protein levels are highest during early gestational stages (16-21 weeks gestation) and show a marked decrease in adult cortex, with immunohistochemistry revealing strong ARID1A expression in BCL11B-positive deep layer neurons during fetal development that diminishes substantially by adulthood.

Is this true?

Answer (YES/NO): YES